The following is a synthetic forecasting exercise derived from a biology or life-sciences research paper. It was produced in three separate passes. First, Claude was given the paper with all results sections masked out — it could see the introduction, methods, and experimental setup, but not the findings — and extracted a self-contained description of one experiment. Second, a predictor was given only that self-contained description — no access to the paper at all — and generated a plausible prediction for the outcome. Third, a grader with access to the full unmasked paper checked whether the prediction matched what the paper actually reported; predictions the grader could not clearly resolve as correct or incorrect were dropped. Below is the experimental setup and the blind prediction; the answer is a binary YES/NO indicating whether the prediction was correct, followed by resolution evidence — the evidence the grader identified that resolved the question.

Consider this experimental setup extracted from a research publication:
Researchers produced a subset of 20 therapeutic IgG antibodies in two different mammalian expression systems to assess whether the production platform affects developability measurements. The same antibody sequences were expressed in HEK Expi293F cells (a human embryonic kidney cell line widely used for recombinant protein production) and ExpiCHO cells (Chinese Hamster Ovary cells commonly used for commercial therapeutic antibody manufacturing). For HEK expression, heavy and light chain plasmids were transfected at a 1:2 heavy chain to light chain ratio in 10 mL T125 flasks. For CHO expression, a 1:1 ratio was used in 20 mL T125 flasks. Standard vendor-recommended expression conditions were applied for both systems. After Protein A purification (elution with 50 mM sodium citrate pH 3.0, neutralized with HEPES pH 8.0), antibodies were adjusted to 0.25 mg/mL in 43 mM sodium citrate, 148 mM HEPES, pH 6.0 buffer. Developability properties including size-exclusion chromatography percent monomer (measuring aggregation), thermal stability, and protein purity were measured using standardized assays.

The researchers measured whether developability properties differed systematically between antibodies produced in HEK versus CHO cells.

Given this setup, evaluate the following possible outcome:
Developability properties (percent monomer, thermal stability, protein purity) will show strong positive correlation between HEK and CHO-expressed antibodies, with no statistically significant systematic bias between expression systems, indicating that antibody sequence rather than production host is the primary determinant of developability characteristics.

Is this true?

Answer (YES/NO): YES